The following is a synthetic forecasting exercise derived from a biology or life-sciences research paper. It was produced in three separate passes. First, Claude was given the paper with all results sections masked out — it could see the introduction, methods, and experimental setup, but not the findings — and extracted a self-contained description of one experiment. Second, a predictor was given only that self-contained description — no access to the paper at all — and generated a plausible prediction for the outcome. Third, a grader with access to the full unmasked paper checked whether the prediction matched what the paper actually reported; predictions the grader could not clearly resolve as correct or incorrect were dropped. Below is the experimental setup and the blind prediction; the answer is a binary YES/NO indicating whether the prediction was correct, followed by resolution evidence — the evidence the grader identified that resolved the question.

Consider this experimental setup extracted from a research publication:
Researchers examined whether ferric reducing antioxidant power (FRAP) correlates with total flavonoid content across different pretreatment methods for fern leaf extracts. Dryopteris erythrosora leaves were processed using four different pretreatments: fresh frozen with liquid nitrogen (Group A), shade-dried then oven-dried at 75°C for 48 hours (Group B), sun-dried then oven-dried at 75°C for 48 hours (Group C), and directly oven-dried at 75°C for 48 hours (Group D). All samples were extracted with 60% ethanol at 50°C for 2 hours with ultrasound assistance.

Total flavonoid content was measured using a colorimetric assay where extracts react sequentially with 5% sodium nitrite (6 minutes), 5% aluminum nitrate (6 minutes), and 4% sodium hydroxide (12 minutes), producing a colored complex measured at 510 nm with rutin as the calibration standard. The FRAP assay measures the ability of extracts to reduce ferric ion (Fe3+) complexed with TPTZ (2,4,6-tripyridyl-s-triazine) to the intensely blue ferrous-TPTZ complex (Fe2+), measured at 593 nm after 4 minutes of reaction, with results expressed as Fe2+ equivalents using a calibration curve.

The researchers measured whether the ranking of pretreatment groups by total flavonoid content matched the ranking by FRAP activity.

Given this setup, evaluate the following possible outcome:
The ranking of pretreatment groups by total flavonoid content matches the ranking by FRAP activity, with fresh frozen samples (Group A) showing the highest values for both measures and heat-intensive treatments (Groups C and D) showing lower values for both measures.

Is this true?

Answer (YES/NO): NO